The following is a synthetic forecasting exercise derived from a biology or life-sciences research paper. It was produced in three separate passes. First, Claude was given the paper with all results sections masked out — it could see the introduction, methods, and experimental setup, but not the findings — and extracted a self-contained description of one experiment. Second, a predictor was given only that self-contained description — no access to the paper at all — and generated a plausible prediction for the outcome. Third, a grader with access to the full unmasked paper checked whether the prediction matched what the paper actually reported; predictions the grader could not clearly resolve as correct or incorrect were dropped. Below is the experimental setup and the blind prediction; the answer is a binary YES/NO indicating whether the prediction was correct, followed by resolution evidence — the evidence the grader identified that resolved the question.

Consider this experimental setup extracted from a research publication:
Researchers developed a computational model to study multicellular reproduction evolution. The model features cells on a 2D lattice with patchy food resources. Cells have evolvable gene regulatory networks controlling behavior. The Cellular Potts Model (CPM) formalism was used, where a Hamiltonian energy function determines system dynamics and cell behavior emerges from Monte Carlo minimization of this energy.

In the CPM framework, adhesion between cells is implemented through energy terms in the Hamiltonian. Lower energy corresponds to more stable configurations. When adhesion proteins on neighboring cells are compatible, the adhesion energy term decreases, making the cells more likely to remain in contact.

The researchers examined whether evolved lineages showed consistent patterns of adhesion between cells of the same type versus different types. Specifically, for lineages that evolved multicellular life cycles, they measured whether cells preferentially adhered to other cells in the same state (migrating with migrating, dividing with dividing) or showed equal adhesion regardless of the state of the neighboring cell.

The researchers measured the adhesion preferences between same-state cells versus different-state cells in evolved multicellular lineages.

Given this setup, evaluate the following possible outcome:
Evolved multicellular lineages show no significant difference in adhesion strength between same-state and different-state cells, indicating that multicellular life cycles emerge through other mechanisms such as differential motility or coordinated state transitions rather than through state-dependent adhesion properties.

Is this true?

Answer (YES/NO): NO